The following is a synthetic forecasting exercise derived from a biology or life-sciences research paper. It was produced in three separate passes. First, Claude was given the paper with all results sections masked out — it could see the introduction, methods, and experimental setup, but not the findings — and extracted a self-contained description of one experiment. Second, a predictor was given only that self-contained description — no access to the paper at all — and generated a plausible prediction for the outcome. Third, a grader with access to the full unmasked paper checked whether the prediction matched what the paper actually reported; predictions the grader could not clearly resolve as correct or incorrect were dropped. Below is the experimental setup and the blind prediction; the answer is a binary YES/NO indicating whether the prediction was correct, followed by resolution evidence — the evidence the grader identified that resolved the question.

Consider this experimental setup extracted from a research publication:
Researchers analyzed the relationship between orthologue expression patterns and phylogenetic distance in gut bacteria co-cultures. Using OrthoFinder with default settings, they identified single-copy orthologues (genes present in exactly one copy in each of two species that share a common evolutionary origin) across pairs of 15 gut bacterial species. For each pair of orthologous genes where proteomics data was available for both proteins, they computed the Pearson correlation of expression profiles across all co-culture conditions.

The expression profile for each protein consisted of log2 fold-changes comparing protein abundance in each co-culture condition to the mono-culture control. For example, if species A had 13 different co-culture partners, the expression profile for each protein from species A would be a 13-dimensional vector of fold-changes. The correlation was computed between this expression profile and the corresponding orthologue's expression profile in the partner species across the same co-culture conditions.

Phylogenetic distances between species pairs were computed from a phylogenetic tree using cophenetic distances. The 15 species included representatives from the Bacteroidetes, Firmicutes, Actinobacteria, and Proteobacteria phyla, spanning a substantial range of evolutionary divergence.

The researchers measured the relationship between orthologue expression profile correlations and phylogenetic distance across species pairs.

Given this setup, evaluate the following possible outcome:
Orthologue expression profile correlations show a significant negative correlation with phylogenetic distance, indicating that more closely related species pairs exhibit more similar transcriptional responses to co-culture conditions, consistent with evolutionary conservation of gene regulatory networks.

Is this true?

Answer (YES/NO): YES